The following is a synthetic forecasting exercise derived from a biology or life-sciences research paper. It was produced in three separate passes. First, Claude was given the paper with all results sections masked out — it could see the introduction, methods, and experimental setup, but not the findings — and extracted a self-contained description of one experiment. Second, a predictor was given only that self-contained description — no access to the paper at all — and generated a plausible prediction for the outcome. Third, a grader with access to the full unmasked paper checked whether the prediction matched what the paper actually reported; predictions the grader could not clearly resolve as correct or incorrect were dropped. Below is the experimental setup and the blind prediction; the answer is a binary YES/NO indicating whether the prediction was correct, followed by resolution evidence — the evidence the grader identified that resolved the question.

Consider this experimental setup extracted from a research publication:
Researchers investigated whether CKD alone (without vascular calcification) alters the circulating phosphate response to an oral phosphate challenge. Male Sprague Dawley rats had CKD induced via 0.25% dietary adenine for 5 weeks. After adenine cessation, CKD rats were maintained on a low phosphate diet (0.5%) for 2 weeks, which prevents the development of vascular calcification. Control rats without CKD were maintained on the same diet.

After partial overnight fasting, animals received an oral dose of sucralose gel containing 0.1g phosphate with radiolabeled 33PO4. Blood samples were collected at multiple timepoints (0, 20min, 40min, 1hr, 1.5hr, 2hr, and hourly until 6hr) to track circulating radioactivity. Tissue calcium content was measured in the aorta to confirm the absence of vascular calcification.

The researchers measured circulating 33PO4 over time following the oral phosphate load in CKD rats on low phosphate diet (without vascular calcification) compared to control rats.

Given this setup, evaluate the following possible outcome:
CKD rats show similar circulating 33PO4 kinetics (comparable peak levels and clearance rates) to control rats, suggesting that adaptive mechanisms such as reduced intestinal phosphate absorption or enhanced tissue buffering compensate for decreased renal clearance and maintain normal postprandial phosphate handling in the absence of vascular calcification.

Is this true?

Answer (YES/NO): NO